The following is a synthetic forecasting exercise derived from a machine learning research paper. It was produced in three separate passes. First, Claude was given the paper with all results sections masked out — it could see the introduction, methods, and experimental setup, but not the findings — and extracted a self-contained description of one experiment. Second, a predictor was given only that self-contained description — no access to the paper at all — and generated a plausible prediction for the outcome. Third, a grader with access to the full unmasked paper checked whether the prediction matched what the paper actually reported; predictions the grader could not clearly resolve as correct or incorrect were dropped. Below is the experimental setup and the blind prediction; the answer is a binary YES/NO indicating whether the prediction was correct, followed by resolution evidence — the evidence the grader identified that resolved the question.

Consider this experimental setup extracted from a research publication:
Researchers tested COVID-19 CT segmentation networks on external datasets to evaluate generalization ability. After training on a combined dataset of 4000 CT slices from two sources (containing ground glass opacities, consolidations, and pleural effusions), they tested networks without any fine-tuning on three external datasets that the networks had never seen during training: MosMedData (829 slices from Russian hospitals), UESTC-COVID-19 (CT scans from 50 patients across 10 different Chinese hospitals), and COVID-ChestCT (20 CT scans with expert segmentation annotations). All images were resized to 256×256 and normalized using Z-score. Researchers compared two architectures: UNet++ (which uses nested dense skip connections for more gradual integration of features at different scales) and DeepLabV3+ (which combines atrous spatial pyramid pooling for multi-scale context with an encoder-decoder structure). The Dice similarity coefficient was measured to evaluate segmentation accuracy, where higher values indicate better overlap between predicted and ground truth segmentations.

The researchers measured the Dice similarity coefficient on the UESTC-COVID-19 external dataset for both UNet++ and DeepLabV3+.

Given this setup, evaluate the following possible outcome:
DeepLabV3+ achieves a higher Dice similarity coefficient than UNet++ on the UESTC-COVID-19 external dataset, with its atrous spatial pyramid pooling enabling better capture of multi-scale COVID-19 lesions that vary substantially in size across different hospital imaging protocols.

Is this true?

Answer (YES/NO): NO